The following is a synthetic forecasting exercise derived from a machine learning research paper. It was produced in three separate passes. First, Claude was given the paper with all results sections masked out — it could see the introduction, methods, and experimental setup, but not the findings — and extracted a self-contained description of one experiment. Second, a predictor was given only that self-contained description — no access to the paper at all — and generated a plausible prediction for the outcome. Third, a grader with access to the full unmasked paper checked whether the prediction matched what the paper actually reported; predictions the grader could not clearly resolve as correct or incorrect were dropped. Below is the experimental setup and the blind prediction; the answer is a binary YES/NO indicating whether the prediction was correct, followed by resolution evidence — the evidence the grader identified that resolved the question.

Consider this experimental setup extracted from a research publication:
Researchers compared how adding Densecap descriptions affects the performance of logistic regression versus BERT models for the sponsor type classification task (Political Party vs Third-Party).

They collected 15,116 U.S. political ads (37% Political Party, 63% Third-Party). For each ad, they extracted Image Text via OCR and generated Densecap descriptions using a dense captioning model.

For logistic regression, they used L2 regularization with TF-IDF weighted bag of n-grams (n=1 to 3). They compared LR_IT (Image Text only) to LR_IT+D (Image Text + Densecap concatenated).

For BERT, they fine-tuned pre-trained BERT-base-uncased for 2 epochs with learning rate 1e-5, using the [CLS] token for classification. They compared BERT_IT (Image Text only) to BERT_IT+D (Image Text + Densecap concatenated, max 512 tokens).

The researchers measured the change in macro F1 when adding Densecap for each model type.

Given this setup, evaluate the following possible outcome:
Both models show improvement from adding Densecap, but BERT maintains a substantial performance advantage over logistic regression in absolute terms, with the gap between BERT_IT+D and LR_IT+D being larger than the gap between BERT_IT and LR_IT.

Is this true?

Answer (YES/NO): NO